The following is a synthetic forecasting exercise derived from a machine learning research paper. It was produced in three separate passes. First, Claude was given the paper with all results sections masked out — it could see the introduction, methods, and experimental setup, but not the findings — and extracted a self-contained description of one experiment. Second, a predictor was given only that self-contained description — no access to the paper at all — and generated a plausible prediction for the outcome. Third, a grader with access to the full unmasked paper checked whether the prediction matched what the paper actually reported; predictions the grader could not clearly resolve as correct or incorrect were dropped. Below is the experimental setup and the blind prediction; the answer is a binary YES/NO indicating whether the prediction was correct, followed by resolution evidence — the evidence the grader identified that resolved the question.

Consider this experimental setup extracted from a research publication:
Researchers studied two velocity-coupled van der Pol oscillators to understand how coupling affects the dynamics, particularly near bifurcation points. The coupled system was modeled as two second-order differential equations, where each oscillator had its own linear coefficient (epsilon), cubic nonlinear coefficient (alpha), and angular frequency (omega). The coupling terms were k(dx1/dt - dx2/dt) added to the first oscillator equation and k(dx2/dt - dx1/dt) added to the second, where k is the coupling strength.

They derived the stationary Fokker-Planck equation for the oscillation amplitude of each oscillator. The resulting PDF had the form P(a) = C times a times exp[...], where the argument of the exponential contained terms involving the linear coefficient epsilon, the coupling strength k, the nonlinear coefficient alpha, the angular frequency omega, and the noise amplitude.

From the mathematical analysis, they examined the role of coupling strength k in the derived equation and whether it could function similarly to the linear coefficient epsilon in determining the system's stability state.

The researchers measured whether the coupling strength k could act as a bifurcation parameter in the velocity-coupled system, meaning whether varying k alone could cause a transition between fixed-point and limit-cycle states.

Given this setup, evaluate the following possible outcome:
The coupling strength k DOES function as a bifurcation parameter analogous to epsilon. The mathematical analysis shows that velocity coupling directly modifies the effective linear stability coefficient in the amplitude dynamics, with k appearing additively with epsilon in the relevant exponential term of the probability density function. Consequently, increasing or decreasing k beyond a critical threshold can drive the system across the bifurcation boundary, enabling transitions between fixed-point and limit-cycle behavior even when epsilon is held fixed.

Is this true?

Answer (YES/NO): YES